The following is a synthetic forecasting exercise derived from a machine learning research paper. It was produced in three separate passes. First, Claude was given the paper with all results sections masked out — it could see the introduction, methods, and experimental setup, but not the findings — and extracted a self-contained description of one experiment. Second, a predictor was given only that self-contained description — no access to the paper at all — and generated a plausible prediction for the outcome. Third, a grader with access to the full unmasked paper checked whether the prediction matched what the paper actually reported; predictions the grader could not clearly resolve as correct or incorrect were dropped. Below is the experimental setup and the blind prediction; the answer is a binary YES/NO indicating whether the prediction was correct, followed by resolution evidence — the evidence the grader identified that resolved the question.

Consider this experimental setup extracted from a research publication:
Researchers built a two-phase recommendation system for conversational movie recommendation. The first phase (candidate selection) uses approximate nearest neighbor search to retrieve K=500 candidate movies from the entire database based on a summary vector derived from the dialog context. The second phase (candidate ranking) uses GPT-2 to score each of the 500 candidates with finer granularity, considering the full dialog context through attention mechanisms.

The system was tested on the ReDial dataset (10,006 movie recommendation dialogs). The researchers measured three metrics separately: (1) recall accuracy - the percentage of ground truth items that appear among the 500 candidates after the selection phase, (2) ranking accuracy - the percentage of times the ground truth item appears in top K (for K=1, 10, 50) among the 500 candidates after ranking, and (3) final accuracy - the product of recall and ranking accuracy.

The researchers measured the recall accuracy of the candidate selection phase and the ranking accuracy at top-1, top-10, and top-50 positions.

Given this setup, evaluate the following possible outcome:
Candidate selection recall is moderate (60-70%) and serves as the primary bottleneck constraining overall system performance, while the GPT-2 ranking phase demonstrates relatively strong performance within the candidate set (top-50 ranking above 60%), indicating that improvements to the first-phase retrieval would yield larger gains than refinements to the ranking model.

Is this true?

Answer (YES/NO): NO